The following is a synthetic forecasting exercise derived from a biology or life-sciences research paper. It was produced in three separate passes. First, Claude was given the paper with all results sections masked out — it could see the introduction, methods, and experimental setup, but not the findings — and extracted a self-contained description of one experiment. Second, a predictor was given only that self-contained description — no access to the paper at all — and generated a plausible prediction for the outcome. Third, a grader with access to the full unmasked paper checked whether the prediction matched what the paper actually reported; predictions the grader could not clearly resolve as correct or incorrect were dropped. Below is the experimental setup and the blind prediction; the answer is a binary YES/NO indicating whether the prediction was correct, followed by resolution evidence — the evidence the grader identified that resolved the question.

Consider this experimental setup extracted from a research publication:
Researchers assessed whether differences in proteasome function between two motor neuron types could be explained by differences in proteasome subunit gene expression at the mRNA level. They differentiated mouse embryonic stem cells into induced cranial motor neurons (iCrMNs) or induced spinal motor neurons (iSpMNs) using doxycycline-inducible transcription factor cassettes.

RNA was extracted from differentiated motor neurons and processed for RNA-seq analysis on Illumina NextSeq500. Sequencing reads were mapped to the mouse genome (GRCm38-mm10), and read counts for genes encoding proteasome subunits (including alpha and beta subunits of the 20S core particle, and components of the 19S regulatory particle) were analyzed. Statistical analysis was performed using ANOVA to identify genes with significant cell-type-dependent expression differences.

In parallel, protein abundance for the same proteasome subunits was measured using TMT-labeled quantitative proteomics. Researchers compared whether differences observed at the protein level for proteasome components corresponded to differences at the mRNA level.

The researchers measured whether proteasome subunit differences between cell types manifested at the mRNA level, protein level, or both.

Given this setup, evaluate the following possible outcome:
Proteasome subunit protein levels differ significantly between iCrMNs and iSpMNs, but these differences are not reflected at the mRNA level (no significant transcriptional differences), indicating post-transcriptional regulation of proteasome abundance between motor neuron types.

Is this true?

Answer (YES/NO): NO